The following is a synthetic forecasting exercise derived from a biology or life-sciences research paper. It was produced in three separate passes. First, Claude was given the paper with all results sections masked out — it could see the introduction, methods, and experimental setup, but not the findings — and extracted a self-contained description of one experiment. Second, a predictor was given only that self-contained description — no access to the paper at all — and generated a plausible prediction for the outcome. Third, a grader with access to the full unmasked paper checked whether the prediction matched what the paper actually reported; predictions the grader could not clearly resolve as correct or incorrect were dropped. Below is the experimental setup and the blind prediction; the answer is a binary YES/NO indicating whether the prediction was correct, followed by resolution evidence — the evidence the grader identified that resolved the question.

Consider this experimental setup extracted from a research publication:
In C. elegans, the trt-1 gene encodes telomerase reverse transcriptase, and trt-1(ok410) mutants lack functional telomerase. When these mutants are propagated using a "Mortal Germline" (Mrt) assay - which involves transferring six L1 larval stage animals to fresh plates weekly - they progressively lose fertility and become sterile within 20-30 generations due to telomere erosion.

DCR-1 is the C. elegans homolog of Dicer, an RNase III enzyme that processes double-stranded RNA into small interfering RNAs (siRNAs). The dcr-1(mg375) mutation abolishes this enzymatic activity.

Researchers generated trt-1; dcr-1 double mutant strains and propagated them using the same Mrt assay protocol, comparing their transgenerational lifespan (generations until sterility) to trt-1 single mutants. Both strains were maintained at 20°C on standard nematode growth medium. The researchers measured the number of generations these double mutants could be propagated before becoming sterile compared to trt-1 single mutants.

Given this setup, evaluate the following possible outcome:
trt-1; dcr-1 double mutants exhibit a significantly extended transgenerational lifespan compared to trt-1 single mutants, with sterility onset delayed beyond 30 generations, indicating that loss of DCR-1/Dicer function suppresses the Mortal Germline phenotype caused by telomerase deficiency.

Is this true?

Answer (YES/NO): NO